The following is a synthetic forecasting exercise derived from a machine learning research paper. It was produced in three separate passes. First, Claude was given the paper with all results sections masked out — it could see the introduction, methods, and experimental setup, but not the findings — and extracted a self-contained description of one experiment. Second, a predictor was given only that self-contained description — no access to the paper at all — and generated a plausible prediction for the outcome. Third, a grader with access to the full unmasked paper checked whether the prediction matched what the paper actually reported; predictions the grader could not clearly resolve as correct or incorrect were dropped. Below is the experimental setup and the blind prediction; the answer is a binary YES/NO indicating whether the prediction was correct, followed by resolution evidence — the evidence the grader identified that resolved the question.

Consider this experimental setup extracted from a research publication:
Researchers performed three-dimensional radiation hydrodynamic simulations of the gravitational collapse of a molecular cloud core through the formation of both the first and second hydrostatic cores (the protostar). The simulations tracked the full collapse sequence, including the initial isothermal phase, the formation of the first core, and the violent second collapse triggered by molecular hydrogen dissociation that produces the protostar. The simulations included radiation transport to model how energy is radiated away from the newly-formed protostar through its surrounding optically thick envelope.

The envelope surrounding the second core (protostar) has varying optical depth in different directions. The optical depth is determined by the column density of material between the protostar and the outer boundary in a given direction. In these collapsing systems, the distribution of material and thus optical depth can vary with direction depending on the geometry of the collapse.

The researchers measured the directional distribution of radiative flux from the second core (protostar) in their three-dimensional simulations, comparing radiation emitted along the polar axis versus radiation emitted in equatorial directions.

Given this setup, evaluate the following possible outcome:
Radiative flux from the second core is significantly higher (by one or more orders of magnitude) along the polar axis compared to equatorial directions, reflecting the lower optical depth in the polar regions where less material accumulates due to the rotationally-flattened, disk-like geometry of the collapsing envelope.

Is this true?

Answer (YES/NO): YES